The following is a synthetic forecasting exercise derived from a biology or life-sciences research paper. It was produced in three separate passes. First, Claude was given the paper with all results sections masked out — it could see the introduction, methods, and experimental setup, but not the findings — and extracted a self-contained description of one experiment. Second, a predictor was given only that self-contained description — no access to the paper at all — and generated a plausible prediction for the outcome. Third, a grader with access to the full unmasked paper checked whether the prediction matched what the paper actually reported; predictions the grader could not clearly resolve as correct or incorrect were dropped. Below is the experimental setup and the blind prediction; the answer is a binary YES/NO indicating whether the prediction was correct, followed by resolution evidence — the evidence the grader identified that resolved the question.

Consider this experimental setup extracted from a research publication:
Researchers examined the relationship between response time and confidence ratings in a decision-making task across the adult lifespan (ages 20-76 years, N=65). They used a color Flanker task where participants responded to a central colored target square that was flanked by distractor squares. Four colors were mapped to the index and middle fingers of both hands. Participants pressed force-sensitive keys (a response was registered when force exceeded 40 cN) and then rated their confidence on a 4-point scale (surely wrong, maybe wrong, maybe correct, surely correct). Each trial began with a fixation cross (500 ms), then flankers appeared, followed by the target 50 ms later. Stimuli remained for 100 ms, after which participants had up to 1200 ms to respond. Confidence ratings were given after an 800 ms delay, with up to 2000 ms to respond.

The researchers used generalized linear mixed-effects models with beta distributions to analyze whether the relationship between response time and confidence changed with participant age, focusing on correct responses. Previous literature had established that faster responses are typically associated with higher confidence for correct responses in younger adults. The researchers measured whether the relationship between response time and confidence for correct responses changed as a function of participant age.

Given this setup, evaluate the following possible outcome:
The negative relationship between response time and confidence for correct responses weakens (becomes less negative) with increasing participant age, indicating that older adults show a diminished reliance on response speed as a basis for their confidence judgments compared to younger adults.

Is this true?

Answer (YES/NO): NO